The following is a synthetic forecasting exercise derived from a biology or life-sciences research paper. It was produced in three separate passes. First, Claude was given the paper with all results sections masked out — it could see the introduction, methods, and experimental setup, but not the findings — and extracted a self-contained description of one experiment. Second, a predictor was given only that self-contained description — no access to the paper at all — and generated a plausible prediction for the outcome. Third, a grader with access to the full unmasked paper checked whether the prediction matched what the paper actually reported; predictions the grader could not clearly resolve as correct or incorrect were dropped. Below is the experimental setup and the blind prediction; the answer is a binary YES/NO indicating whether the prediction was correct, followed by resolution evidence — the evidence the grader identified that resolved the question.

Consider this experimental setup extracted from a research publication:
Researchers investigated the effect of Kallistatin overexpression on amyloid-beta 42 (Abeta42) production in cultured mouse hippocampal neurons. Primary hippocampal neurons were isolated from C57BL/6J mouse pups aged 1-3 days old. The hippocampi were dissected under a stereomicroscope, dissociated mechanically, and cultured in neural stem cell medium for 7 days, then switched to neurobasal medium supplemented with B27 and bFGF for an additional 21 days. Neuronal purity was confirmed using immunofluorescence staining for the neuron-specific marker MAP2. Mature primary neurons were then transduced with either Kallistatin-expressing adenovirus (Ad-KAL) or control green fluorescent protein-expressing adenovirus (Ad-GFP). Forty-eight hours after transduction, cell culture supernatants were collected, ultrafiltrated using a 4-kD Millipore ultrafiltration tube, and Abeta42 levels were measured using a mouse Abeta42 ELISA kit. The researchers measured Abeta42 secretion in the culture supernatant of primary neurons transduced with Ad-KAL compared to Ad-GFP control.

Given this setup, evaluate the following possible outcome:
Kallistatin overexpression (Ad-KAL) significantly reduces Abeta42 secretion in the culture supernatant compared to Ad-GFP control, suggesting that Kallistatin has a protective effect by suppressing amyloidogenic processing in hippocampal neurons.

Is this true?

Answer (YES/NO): NO